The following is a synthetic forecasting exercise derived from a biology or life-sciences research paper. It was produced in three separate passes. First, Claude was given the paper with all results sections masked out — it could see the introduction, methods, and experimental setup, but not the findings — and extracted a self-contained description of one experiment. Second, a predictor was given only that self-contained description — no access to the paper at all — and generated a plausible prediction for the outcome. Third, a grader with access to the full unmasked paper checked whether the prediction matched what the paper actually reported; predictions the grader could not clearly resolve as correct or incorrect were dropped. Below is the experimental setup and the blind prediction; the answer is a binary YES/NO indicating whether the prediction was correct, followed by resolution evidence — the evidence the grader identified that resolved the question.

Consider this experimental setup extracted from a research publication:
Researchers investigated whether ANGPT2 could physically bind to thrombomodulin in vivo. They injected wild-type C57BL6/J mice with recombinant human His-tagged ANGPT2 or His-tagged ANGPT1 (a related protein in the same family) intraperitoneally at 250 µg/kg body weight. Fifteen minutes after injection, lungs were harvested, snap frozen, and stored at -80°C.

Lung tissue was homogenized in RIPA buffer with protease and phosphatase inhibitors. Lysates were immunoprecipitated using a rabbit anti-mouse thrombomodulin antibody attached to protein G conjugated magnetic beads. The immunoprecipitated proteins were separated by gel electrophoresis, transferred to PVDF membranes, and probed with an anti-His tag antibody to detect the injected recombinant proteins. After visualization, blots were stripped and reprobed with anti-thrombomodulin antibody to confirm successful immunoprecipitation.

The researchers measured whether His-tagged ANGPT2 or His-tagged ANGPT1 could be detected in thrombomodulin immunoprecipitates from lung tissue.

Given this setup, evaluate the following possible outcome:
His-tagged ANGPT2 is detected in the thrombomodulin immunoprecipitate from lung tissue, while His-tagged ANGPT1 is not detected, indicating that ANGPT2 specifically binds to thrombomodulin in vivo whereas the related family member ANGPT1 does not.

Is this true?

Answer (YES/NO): YES